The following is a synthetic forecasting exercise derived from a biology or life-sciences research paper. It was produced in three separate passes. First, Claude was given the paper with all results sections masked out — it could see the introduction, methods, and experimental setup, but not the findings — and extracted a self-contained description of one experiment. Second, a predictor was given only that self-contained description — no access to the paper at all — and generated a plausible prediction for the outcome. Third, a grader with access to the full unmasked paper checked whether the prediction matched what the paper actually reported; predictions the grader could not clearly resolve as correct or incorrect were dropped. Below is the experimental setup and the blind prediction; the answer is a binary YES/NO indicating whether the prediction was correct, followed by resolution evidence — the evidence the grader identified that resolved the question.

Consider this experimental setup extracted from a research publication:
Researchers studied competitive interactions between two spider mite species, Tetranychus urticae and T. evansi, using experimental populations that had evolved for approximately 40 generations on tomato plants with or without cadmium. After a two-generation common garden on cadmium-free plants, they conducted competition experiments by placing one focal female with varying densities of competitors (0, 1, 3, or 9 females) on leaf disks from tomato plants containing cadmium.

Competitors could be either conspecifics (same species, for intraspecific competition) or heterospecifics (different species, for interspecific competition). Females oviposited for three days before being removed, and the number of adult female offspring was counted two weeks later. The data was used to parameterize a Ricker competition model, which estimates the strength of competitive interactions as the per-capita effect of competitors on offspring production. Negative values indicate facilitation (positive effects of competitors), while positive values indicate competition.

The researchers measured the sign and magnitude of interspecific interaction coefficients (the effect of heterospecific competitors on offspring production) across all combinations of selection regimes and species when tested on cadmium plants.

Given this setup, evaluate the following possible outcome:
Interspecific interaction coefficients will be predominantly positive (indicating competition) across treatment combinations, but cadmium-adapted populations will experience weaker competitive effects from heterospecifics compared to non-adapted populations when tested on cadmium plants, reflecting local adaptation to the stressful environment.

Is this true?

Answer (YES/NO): NO